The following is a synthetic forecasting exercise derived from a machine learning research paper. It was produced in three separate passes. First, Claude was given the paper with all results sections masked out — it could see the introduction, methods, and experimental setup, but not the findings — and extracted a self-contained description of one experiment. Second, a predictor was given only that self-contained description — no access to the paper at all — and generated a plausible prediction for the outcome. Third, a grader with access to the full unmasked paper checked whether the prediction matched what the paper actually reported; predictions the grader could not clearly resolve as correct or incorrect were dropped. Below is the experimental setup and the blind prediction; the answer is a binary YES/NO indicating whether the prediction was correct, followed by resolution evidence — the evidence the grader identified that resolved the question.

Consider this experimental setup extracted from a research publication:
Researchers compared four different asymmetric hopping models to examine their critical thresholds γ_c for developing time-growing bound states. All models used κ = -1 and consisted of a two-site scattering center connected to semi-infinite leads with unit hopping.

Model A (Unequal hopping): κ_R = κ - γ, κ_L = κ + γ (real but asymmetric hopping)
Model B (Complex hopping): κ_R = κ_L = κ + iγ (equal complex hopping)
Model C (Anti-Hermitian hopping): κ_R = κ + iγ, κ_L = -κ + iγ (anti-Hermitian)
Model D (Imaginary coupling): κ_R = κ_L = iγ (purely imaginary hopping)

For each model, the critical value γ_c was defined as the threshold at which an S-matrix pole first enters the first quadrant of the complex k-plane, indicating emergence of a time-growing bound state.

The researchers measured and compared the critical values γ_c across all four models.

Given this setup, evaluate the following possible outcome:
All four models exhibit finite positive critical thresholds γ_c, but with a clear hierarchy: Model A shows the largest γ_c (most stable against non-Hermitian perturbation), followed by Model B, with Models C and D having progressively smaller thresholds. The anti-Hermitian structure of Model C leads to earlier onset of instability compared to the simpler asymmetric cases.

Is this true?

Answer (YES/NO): NO